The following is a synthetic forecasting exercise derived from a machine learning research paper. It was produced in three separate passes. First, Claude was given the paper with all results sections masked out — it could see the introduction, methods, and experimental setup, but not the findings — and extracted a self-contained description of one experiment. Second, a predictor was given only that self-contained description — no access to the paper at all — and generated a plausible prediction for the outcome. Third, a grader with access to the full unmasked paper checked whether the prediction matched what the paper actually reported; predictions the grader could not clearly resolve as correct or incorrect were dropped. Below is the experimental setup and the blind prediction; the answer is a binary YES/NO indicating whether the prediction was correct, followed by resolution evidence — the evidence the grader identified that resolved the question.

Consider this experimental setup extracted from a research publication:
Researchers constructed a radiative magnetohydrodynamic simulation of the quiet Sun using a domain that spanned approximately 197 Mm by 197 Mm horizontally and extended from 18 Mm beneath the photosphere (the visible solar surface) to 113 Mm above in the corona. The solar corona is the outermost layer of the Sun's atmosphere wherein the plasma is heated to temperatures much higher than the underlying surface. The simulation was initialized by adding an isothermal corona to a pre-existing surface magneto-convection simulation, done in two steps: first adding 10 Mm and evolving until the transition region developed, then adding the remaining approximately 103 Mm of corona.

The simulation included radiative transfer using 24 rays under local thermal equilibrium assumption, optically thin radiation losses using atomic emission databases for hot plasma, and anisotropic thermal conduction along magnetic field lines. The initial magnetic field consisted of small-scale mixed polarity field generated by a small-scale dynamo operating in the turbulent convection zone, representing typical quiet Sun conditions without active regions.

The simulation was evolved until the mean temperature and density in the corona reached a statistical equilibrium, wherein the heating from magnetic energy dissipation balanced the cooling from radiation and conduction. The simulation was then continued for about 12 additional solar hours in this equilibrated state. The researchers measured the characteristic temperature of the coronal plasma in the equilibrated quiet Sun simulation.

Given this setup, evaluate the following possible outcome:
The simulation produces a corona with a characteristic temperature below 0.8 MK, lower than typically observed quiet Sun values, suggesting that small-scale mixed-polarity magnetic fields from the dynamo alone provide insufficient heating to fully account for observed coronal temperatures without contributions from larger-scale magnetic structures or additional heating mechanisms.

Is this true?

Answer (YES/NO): NO